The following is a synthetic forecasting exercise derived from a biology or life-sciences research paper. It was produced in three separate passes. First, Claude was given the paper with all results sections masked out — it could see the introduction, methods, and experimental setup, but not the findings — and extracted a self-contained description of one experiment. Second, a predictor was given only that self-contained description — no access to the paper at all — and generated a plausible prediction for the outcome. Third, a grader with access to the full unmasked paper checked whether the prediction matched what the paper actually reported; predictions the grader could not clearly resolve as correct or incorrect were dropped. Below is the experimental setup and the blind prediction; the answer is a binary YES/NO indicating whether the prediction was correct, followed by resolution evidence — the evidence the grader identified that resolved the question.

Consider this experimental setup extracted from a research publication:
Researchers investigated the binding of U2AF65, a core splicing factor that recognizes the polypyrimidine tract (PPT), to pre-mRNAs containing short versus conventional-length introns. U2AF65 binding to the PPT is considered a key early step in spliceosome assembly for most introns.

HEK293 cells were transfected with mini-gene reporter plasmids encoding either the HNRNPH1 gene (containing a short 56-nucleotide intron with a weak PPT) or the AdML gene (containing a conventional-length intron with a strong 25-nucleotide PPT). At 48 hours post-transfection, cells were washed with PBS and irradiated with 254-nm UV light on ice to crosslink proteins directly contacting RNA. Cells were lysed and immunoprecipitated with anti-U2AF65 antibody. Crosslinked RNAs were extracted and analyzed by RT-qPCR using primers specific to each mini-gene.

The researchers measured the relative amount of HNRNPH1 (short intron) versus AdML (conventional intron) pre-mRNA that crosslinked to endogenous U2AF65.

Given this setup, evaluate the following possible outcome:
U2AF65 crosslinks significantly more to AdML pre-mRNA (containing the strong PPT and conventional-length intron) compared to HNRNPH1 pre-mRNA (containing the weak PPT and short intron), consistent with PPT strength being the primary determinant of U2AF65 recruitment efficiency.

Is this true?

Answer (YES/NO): NO